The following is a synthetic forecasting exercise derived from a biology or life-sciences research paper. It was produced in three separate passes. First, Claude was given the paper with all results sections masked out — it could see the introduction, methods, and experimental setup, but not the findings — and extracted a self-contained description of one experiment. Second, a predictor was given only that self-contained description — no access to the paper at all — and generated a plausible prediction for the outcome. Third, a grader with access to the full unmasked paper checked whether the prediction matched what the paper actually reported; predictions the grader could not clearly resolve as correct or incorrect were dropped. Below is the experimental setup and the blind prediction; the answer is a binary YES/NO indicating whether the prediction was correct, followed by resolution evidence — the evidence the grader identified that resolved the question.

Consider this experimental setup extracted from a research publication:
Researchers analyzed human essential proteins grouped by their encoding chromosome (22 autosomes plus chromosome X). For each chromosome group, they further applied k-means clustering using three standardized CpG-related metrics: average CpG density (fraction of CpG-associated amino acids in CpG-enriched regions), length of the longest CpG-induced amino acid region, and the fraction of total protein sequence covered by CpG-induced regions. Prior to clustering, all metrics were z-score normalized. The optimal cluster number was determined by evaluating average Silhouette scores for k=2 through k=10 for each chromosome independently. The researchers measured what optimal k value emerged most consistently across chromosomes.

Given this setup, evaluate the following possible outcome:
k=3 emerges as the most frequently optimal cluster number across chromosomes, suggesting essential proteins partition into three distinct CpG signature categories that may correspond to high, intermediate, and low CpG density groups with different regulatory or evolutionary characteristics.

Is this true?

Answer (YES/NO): NO